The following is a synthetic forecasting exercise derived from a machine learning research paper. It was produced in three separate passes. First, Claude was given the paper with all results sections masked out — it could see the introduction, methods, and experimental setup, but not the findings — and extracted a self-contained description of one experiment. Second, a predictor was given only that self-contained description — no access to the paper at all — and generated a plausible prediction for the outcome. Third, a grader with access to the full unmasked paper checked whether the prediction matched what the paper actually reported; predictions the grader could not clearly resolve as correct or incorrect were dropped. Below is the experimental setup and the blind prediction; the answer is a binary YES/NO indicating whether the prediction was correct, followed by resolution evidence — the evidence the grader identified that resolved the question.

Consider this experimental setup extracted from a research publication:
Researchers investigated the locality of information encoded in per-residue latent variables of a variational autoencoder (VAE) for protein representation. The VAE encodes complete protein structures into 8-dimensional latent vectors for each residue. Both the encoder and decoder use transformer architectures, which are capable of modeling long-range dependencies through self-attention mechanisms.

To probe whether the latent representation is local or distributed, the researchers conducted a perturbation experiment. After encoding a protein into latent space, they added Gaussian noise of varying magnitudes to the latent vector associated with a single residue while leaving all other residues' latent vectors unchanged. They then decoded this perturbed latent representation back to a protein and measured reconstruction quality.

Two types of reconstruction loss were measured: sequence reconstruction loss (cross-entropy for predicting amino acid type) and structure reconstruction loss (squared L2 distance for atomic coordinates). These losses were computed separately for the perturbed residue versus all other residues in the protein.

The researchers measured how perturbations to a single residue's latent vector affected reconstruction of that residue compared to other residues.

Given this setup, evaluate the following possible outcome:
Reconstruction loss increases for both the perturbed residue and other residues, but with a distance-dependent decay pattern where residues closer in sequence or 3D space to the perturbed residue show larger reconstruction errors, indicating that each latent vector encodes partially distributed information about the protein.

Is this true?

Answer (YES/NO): NO